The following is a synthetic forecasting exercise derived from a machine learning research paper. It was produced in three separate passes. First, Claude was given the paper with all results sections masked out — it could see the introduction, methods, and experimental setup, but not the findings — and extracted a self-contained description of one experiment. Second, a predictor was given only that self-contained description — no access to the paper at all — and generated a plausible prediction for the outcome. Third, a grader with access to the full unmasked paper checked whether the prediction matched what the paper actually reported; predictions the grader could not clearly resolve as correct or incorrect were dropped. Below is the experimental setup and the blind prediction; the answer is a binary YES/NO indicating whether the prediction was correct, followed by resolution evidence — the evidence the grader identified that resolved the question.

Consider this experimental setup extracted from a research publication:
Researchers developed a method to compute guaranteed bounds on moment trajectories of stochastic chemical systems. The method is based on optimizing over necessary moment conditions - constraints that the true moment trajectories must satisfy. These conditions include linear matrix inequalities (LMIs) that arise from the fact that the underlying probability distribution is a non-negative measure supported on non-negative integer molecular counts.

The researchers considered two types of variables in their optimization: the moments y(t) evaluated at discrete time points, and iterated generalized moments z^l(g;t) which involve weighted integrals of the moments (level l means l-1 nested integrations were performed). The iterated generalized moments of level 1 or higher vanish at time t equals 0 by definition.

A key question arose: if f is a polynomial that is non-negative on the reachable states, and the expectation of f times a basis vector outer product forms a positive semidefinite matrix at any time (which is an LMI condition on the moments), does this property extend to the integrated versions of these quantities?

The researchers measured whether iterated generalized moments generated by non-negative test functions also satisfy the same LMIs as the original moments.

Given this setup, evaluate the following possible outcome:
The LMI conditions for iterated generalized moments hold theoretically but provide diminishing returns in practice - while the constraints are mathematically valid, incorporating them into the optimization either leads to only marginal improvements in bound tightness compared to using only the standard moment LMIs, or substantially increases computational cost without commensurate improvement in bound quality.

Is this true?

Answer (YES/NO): NO